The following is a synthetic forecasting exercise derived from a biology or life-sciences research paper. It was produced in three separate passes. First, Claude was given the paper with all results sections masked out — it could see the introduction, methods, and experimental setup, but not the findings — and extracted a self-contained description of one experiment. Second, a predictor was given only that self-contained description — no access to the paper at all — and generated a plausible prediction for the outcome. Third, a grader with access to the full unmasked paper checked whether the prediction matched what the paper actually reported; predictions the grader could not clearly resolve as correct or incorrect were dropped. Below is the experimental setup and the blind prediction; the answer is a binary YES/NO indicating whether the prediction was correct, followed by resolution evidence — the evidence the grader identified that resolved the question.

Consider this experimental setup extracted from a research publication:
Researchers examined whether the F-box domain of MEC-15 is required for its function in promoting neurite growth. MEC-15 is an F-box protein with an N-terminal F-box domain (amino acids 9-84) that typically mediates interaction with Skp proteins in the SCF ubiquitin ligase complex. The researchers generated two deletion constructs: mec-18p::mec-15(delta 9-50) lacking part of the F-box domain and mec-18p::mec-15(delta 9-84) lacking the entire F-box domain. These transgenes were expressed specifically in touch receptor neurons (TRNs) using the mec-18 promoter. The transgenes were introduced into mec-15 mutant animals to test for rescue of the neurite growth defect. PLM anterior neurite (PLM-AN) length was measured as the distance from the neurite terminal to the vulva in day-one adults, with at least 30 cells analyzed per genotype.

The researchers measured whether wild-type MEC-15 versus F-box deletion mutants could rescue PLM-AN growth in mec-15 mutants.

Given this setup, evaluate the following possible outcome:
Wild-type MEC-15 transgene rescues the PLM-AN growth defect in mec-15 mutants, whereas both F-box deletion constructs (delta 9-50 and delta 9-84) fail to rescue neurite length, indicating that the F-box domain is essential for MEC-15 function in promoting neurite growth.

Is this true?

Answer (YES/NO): YES